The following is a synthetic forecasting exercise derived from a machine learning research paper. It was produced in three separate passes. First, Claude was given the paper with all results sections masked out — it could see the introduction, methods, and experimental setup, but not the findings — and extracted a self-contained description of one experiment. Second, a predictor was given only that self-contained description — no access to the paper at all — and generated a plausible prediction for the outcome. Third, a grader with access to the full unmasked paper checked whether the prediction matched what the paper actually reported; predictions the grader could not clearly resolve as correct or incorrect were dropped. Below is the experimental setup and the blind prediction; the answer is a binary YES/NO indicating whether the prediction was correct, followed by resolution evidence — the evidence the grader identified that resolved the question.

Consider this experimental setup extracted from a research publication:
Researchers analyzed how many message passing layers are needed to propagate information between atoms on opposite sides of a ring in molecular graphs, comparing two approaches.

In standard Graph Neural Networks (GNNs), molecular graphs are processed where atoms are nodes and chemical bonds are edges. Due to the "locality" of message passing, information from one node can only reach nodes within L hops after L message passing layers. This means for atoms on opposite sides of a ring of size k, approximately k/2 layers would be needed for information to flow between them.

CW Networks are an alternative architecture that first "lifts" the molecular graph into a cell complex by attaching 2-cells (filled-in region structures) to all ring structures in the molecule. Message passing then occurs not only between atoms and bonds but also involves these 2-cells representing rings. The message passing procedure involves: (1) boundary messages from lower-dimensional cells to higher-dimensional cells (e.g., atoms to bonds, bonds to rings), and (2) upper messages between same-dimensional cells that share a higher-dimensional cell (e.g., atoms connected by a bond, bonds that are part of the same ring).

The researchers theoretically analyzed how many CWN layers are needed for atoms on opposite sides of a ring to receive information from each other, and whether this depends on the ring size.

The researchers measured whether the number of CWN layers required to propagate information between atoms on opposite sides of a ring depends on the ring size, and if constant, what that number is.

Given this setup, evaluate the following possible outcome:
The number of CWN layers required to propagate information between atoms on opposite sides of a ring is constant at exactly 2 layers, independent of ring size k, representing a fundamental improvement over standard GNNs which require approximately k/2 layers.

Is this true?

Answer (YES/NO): NO